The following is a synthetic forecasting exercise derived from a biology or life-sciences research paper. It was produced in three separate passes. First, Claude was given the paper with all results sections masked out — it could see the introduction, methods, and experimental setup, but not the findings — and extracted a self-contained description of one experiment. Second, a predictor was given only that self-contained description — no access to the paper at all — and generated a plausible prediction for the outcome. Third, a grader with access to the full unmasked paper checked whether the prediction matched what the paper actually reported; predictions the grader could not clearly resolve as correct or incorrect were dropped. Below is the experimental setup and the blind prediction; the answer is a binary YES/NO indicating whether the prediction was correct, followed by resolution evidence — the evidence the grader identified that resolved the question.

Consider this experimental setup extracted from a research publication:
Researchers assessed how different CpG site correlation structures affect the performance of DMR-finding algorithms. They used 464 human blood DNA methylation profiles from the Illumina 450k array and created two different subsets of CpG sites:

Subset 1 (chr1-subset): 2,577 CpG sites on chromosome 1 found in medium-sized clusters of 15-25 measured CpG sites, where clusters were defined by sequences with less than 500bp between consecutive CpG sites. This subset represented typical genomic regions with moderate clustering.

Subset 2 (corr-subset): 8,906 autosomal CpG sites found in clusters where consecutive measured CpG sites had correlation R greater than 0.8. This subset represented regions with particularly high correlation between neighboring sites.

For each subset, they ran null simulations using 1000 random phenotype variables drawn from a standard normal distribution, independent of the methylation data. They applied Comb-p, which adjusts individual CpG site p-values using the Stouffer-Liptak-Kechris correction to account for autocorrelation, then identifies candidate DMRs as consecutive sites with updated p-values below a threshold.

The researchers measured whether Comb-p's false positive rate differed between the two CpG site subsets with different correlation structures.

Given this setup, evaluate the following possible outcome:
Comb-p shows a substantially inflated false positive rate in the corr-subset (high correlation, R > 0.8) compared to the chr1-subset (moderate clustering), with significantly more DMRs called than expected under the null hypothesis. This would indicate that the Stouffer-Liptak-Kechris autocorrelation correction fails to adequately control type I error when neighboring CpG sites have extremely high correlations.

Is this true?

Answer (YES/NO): NO